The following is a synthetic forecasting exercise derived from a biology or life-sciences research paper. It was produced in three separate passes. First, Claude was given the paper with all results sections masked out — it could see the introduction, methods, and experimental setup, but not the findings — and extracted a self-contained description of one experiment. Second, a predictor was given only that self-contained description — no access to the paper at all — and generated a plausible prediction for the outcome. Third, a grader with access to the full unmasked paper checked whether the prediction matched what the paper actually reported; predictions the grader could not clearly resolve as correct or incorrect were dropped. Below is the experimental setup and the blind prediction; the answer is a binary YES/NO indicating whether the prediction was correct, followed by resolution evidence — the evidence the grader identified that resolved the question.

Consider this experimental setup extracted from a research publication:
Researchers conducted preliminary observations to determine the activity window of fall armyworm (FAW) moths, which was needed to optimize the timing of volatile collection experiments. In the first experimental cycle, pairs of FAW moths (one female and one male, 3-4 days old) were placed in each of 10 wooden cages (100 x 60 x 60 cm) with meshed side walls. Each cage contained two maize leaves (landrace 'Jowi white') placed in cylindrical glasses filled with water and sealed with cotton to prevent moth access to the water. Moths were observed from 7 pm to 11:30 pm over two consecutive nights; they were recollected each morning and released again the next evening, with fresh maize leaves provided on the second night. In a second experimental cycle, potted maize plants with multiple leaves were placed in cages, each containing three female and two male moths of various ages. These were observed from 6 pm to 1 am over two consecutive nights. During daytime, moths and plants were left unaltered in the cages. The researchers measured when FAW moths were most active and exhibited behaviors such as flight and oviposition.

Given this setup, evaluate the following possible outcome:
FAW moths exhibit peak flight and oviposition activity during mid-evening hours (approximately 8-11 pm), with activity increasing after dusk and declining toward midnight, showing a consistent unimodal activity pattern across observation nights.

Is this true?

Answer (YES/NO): NO